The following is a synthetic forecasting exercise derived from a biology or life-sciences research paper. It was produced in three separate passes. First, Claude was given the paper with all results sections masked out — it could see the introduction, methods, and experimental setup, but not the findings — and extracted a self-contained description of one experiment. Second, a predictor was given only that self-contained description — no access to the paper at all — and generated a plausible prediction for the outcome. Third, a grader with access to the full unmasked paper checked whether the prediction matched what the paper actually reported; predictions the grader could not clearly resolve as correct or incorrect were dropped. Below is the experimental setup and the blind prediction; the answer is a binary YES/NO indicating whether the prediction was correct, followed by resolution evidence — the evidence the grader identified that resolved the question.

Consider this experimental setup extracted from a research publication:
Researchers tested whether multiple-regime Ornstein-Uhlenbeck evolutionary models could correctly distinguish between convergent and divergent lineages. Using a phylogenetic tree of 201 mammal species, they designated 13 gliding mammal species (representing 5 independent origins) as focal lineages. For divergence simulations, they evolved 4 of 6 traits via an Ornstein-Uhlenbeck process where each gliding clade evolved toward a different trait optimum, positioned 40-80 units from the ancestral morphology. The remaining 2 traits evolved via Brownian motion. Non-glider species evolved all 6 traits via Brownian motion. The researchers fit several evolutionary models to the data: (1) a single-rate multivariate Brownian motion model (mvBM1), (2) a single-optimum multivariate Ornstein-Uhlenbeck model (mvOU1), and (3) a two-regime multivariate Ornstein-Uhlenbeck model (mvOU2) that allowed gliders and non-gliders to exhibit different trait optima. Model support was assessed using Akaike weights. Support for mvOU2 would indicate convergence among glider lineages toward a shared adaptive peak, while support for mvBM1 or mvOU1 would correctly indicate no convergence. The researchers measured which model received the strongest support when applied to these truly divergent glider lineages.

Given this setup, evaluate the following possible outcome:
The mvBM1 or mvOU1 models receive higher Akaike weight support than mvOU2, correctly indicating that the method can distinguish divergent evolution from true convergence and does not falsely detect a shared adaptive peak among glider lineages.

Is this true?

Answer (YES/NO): NO